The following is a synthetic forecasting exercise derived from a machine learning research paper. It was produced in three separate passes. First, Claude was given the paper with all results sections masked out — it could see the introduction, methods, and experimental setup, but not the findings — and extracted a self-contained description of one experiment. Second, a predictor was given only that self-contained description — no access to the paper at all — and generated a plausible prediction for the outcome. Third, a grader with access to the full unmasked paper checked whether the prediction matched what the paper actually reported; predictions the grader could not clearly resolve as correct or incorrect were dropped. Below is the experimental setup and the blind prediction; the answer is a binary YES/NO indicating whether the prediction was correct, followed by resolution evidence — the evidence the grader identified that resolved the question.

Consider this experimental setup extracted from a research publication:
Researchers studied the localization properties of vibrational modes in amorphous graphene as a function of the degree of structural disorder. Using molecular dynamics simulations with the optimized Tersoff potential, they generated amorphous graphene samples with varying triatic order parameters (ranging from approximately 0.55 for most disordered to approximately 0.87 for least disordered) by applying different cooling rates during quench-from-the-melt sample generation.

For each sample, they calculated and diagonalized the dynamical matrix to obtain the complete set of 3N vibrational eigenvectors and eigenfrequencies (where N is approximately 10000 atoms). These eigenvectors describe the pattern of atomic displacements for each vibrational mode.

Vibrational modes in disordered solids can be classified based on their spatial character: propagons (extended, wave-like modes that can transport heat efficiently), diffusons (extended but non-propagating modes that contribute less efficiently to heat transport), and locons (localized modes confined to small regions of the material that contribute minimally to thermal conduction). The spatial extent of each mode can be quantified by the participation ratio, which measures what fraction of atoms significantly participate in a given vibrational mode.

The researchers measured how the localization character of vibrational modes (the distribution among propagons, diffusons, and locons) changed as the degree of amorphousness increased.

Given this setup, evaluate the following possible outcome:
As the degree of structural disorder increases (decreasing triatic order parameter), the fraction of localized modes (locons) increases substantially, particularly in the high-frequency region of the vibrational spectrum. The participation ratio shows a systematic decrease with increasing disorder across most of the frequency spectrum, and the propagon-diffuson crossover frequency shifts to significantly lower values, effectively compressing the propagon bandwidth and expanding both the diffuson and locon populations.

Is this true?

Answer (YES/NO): NO